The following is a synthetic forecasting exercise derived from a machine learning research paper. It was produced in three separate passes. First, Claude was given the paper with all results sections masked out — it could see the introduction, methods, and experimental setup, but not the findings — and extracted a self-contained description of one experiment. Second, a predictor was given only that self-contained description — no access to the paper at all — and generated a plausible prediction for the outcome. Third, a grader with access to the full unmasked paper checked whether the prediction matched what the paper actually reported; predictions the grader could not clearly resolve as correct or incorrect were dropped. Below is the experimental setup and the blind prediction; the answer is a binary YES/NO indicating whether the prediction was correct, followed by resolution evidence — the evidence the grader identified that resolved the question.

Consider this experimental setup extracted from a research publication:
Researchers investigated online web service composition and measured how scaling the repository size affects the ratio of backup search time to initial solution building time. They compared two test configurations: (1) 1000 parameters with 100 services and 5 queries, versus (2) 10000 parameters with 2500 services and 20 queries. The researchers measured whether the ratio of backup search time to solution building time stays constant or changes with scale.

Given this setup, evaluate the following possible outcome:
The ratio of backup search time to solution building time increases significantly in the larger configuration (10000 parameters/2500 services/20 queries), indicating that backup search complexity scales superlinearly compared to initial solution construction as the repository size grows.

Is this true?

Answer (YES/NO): YES